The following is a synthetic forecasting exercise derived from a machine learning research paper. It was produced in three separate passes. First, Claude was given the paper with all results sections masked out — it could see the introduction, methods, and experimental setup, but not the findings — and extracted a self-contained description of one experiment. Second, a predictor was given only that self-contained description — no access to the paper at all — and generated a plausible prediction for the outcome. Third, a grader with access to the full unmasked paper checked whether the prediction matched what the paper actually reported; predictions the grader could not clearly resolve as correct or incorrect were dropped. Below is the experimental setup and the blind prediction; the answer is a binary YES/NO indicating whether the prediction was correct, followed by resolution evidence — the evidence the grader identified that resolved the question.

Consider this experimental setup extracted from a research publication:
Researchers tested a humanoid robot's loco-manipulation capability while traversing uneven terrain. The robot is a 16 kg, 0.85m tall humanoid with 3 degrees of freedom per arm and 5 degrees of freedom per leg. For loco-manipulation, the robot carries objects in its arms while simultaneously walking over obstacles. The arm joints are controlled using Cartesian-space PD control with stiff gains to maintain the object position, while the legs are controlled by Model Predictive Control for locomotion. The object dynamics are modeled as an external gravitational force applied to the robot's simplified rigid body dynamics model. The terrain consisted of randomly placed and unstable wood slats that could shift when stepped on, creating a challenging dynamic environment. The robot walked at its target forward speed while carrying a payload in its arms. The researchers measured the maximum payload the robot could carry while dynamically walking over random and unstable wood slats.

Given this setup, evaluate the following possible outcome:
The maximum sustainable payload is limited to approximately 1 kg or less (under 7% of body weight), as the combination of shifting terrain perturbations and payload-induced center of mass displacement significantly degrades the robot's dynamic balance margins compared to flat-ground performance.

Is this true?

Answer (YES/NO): NO